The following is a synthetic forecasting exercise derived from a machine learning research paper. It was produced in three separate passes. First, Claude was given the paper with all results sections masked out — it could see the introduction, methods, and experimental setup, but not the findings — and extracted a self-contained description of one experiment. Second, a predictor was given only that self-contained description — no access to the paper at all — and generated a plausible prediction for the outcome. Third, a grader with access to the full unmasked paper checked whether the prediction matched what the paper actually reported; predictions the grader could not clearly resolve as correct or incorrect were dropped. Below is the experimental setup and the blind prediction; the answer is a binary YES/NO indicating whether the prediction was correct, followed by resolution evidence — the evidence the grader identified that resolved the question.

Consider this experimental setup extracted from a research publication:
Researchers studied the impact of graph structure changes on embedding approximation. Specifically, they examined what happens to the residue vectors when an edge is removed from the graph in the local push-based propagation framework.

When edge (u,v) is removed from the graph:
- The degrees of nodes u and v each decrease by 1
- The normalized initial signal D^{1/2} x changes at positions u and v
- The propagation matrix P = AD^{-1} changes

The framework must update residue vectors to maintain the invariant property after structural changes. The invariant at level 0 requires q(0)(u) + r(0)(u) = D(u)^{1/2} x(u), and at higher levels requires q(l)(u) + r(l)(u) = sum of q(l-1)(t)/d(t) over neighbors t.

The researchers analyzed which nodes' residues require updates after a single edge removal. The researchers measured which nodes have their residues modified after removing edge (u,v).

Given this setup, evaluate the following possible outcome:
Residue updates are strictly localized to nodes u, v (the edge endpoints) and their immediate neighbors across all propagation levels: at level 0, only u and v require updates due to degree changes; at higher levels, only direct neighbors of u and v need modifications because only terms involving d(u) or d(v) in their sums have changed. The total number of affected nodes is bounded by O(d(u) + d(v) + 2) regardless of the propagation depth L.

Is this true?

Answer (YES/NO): NO